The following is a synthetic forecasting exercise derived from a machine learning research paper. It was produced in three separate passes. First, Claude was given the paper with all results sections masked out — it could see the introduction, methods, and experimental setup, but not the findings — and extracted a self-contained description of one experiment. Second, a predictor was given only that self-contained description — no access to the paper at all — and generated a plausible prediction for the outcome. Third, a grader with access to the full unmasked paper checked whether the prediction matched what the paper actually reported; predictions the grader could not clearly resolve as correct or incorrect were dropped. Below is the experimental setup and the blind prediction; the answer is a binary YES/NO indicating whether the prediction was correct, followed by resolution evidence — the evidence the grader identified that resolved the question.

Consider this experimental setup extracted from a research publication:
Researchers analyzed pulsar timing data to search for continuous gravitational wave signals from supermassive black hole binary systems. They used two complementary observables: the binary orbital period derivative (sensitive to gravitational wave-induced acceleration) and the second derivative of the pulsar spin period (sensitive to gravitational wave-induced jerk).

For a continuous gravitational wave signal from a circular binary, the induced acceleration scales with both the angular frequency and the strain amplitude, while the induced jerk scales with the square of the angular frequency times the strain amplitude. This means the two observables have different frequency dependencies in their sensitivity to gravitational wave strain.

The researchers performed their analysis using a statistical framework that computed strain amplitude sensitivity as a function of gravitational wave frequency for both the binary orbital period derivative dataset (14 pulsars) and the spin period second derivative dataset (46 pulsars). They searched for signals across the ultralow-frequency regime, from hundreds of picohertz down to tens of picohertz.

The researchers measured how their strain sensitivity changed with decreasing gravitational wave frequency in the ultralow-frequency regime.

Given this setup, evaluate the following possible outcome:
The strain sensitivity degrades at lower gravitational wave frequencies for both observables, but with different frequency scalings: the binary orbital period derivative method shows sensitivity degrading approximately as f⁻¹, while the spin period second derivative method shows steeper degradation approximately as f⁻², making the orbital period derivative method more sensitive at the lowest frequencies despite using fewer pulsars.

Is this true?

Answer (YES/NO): NO